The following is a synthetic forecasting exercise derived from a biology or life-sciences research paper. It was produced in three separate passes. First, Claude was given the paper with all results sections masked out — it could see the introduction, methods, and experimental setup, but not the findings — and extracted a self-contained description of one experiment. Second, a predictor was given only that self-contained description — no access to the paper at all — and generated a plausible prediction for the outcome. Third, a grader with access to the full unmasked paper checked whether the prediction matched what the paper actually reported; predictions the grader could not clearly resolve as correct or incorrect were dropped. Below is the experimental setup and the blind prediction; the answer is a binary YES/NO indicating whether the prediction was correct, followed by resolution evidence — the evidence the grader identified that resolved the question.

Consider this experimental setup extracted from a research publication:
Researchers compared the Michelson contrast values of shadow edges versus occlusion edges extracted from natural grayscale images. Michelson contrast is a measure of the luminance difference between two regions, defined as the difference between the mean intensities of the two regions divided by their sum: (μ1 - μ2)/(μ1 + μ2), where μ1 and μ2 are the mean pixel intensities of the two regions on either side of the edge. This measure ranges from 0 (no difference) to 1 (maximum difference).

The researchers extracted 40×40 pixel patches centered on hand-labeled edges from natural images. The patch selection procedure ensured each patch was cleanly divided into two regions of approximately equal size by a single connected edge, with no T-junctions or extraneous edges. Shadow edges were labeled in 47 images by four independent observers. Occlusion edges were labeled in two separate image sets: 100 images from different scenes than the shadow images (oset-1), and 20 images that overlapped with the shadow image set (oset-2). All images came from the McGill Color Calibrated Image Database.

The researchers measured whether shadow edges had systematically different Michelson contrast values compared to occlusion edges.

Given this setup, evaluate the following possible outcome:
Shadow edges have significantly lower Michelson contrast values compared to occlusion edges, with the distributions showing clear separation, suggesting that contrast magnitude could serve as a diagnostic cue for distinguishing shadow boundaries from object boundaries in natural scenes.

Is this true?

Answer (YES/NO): NO